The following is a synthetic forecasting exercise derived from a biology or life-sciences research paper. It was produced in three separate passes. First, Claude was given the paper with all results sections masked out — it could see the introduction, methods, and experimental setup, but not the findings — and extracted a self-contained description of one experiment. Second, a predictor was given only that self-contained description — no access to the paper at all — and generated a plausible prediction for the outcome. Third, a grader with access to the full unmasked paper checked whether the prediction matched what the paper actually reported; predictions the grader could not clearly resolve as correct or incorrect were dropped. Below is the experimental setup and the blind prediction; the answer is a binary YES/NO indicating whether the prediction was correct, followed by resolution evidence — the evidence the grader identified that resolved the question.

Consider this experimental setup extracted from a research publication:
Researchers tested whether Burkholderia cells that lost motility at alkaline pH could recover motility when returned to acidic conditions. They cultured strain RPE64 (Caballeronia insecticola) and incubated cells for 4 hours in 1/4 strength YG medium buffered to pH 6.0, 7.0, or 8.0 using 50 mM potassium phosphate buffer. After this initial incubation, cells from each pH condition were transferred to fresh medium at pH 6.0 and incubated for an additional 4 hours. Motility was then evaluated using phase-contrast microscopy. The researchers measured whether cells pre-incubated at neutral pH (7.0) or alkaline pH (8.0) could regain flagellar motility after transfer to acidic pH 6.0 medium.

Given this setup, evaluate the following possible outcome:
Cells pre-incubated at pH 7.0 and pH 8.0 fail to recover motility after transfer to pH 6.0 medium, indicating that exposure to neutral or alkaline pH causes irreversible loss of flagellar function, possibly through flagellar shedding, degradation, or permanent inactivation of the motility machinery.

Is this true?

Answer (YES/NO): NO